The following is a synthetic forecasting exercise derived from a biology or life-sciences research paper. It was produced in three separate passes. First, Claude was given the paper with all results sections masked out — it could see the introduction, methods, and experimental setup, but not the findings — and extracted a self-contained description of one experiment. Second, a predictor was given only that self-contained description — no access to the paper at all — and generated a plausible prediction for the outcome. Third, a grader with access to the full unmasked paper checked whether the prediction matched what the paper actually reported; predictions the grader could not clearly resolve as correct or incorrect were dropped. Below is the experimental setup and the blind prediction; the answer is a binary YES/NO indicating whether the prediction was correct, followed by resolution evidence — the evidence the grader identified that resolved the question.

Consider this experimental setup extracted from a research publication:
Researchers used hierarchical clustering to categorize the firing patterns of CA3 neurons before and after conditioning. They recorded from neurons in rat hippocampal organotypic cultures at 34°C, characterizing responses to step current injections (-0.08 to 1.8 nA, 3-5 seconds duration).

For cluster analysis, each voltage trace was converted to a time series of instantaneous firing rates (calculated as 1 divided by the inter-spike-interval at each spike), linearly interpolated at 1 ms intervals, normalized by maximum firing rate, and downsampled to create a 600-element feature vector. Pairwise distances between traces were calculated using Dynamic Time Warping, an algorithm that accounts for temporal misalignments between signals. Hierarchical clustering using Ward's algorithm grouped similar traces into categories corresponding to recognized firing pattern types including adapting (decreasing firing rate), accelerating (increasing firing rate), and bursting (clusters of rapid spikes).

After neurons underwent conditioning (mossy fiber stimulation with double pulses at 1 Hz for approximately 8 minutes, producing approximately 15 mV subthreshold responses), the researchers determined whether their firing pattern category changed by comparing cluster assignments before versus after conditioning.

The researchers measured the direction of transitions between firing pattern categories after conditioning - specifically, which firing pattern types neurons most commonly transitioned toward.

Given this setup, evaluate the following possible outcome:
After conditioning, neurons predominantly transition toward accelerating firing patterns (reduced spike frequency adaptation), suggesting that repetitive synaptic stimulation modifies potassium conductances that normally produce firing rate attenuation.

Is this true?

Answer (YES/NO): NO